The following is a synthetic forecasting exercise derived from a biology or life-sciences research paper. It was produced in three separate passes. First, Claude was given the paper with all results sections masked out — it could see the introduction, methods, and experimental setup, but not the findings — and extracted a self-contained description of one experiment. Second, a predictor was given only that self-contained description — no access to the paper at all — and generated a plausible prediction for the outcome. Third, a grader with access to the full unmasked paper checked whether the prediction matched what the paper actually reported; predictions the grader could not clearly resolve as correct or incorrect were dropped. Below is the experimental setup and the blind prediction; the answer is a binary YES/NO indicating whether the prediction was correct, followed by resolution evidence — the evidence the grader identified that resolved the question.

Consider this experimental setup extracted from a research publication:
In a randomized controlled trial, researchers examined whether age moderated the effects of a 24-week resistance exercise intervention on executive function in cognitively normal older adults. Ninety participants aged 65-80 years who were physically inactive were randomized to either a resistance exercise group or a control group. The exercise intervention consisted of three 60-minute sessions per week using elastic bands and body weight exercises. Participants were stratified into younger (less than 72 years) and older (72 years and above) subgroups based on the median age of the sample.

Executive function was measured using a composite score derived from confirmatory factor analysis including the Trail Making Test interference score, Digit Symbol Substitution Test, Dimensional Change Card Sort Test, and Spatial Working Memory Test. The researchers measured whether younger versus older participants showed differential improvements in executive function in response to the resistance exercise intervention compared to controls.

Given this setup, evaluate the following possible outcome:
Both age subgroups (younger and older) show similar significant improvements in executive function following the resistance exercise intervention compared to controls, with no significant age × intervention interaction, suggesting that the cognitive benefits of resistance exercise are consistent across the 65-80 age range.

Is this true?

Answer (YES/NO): NO